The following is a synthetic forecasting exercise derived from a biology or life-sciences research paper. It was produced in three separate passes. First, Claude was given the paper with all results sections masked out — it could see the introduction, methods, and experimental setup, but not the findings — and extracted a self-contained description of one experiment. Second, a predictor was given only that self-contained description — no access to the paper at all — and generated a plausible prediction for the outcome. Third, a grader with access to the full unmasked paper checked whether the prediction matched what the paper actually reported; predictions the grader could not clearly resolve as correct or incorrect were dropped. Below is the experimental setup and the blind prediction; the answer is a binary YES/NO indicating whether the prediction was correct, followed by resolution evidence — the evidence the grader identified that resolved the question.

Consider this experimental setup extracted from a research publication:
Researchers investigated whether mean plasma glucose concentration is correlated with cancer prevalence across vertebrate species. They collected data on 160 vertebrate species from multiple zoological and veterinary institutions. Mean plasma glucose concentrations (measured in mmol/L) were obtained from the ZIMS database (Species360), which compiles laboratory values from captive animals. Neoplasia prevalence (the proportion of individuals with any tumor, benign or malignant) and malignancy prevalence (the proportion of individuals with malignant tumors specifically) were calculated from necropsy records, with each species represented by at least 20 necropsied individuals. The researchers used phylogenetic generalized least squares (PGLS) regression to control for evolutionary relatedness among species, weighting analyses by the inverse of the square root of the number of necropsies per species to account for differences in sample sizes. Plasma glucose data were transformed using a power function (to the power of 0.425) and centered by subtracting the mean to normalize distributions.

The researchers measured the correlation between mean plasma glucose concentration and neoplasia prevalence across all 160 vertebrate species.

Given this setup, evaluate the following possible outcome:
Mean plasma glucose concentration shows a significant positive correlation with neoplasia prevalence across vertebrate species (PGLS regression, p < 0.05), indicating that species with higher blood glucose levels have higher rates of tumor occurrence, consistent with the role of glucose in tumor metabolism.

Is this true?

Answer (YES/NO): NO